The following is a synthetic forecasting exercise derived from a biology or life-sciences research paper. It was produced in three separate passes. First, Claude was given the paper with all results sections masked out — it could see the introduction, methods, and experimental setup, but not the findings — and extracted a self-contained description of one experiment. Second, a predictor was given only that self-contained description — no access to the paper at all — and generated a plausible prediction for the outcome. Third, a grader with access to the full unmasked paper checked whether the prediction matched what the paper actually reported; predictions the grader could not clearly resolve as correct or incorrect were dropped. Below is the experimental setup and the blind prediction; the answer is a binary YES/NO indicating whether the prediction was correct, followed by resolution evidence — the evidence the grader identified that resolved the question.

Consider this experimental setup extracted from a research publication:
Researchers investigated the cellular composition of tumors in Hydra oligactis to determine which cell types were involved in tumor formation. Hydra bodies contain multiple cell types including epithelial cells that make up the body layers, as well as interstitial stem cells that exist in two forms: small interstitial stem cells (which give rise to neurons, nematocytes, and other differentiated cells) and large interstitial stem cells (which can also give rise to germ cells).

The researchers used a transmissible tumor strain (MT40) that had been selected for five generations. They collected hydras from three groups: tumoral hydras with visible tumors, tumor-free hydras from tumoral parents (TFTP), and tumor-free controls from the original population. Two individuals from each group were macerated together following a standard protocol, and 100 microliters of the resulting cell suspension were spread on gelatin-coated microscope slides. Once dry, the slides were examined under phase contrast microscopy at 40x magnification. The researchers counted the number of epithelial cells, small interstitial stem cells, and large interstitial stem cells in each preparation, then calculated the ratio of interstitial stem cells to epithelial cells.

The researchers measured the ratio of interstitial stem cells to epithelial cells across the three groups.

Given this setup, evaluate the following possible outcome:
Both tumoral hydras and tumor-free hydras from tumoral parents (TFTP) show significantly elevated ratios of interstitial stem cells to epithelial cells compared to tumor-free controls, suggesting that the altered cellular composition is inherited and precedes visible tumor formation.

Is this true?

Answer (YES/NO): NO